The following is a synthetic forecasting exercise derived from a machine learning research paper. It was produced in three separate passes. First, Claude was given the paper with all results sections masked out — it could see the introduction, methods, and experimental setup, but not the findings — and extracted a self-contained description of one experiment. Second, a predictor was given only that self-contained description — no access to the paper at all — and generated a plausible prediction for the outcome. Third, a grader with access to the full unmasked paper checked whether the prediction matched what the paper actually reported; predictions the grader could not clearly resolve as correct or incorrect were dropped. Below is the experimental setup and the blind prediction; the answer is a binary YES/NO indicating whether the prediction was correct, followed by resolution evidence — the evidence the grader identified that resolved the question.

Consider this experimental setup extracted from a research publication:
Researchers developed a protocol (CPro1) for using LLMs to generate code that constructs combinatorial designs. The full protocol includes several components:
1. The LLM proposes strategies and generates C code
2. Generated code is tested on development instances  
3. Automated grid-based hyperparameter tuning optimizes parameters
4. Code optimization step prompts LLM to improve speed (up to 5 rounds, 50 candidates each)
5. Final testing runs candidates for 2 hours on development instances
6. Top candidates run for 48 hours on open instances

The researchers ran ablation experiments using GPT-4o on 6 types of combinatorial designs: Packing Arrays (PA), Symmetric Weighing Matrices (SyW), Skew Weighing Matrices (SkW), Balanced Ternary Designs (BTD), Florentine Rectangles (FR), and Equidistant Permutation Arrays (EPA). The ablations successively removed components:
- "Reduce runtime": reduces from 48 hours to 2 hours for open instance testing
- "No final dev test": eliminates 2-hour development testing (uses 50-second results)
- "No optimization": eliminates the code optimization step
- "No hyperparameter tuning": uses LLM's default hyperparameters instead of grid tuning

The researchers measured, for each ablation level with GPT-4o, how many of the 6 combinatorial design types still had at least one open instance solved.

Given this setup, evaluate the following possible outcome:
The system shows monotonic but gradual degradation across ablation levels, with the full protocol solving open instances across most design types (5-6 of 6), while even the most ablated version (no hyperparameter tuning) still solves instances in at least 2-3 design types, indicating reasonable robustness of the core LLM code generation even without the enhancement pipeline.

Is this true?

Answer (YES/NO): YES